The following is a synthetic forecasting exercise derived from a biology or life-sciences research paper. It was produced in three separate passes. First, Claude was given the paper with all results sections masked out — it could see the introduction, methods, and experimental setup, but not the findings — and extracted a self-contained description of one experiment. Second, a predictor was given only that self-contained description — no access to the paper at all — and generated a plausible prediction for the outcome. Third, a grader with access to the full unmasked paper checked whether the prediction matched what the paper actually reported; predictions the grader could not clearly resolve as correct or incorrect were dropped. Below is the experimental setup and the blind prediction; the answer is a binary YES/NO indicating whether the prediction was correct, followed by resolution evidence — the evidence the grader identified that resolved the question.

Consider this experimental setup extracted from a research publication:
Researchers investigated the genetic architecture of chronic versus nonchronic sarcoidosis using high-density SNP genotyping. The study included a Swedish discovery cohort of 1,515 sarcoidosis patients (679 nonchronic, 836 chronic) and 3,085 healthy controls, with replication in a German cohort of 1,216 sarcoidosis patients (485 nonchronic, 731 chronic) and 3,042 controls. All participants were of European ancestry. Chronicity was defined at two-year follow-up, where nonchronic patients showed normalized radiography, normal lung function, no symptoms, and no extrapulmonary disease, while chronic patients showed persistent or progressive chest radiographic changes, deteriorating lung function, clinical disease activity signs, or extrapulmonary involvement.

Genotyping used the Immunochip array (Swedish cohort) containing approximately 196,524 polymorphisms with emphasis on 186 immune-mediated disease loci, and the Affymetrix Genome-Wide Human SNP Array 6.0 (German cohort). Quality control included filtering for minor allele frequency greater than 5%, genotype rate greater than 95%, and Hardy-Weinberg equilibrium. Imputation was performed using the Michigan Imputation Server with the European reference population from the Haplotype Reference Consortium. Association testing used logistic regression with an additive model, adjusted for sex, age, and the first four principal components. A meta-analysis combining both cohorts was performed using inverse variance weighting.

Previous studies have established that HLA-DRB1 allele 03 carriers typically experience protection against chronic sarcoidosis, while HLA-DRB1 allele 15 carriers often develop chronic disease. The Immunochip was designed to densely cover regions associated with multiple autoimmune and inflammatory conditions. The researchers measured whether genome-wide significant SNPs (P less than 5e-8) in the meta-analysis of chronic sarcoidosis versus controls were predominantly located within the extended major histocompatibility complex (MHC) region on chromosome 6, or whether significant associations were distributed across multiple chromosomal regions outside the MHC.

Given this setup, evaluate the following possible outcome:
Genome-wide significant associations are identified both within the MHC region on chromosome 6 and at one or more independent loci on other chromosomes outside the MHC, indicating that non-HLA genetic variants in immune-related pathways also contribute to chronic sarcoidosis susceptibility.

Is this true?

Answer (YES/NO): YES